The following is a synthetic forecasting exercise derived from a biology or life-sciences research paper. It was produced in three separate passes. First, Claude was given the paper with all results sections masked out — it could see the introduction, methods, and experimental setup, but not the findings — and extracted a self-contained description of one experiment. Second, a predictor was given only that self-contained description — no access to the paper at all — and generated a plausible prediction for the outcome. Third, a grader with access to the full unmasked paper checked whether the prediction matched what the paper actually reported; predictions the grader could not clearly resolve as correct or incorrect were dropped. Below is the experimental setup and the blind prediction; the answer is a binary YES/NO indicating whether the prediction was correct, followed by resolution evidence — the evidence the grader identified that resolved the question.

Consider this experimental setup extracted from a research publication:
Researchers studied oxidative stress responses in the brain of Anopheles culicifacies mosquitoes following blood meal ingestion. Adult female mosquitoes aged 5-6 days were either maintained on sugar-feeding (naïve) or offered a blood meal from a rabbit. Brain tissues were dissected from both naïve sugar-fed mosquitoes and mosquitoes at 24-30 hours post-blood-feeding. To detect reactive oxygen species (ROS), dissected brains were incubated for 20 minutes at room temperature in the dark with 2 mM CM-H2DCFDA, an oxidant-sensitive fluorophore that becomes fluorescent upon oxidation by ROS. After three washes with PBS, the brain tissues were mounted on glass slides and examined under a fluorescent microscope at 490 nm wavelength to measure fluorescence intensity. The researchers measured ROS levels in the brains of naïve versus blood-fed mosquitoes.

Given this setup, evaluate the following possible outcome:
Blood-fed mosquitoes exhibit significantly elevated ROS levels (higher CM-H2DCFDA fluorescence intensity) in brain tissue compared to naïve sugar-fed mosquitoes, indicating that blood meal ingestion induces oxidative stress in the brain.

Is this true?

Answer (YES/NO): NO